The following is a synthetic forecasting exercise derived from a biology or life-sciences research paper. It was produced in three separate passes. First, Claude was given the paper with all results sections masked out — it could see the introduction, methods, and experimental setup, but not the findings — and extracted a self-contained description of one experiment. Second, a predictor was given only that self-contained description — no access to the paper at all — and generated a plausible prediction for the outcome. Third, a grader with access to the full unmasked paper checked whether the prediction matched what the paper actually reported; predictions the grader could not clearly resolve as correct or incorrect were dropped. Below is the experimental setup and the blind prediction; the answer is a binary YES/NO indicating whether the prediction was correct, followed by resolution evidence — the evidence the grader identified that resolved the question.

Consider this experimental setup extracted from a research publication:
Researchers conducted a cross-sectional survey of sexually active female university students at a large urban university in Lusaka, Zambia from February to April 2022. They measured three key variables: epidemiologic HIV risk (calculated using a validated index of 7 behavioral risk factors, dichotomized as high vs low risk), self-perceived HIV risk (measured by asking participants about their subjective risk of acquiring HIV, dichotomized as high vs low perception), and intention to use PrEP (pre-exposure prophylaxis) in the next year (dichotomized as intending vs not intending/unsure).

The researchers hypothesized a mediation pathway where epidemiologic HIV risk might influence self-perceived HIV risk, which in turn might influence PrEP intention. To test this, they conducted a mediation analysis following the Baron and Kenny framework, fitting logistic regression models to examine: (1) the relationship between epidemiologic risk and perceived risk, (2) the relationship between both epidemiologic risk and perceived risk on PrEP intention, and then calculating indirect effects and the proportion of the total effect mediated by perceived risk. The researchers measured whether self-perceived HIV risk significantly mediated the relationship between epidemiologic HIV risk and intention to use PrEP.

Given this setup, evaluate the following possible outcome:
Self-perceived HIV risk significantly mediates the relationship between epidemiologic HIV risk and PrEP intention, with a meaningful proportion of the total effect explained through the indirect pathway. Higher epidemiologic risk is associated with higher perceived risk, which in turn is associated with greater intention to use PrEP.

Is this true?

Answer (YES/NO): YES